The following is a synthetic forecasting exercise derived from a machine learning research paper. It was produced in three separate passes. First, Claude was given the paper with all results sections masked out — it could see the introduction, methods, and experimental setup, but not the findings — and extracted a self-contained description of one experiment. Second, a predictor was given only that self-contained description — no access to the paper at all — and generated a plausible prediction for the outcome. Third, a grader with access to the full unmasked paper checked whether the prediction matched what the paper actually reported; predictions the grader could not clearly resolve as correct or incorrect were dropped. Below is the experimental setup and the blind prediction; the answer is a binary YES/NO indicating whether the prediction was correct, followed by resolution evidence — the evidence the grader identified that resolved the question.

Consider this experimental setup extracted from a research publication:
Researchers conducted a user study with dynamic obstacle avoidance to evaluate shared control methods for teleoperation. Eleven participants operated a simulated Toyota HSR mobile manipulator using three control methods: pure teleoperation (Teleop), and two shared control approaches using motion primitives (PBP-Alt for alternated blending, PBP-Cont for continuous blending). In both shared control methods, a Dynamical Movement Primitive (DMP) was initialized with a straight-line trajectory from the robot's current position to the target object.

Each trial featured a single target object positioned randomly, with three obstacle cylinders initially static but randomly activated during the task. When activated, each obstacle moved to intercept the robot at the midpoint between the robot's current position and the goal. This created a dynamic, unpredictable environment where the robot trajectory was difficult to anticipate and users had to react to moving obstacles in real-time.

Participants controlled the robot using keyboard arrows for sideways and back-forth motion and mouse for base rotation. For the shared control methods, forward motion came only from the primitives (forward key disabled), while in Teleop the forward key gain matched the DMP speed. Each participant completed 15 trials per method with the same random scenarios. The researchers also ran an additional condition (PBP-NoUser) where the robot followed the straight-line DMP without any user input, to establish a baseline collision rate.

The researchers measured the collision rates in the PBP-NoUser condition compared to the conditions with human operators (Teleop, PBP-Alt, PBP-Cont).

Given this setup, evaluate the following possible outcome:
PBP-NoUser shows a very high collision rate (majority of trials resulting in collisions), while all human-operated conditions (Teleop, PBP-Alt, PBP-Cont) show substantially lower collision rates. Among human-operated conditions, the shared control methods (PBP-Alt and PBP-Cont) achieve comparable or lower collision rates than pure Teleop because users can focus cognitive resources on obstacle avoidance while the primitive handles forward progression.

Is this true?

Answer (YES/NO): NO